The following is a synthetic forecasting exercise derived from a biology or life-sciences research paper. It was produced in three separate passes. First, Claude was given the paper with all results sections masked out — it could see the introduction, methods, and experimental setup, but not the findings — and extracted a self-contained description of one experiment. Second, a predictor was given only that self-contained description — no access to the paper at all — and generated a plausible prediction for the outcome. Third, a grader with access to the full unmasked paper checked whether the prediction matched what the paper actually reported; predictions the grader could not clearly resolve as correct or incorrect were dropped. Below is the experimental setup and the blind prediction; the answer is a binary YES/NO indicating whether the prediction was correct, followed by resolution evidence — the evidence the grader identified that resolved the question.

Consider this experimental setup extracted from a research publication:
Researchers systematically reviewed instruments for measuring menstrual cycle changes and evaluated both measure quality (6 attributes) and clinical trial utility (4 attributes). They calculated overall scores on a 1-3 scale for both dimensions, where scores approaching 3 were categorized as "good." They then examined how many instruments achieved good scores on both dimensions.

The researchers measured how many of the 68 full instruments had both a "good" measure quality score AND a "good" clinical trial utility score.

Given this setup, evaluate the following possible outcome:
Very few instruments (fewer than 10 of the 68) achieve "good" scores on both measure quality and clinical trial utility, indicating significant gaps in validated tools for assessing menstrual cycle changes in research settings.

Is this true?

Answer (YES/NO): YES